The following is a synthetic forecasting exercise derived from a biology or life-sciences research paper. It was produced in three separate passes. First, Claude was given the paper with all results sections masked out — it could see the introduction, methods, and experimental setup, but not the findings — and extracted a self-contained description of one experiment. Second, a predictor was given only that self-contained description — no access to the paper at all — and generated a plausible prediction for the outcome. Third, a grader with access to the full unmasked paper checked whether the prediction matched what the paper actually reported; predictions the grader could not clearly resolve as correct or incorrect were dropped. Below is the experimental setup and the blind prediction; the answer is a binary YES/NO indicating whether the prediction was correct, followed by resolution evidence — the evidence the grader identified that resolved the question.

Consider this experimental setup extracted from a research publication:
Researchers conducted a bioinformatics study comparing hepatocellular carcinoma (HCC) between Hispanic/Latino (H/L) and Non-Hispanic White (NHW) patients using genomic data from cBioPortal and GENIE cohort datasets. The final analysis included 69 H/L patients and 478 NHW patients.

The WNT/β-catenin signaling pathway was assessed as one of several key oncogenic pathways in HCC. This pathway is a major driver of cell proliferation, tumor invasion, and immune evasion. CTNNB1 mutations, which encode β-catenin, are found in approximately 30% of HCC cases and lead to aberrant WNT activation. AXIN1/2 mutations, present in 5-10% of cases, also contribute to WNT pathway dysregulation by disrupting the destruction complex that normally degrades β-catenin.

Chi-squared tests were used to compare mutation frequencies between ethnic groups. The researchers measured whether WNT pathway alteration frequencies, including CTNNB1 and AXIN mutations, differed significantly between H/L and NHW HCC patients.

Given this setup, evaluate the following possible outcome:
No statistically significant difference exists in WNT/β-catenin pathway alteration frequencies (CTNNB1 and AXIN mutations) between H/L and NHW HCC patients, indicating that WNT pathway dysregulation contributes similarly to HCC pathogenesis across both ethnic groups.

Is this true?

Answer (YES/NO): YES